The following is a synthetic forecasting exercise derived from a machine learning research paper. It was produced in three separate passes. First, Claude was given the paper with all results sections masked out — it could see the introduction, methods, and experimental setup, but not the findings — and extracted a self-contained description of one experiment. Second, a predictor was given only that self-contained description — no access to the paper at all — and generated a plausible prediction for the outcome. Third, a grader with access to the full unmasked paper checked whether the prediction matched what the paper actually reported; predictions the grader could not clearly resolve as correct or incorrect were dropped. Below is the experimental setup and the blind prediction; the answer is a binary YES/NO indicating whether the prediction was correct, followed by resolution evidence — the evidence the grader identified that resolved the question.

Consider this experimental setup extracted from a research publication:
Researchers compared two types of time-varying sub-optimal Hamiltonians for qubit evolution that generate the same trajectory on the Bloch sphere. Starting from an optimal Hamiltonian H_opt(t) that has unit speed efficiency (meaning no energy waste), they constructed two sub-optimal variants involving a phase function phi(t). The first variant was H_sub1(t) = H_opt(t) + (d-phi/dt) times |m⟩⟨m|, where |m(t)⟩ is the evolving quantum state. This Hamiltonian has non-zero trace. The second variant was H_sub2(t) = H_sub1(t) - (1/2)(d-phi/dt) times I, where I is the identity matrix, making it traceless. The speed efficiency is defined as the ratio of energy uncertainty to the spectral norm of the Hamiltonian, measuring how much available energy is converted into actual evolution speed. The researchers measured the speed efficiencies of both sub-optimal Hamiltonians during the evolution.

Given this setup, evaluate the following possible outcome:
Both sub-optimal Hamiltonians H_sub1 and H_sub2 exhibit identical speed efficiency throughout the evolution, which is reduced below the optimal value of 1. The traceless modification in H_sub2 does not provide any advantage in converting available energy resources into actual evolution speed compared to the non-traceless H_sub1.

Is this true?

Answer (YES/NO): NO